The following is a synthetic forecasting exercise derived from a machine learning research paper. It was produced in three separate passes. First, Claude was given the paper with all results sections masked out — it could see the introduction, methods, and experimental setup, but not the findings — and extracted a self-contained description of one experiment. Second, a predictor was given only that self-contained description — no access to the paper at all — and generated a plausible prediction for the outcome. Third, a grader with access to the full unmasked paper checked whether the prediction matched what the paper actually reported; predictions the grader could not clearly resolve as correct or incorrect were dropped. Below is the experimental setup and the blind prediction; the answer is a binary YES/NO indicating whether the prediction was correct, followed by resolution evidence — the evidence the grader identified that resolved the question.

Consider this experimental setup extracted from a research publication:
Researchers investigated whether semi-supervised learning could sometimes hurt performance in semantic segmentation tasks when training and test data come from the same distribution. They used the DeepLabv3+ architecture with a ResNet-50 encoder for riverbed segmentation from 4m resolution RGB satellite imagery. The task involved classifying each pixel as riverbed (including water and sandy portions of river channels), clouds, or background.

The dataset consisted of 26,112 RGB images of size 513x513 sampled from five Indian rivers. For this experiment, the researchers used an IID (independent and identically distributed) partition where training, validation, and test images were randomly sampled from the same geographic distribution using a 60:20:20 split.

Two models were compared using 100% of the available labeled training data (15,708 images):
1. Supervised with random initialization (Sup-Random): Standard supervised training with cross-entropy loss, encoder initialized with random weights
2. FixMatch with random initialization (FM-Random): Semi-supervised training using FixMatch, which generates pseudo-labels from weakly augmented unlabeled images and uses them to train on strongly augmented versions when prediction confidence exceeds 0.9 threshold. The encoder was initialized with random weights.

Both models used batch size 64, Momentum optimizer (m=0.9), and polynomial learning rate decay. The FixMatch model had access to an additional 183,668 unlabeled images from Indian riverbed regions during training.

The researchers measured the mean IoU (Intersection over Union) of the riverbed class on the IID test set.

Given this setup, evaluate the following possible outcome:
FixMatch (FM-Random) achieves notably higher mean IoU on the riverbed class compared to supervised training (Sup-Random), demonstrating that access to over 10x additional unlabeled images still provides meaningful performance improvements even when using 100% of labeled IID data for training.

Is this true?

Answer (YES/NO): NO